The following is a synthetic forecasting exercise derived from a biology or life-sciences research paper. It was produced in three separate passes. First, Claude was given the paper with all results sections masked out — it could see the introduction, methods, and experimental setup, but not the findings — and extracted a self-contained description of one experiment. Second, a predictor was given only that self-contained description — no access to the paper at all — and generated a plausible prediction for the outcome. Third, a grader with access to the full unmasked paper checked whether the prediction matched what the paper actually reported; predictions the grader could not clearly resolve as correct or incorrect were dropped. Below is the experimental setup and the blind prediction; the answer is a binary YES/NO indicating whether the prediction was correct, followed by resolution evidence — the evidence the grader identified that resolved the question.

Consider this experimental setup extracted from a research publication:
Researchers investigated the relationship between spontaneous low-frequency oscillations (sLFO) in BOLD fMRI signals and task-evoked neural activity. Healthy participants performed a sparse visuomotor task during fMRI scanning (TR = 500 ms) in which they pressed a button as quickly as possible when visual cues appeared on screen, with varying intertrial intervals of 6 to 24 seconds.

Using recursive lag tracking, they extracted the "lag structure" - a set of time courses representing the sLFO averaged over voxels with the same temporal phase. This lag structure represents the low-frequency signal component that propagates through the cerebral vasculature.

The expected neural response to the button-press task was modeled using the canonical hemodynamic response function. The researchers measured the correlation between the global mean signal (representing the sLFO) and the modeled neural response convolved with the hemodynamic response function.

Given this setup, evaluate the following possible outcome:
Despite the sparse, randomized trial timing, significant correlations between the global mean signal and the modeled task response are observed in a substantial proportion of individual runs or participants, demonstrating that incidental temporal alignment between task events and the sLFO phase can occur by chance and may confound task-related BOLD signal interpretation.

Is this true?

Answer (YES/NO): NO